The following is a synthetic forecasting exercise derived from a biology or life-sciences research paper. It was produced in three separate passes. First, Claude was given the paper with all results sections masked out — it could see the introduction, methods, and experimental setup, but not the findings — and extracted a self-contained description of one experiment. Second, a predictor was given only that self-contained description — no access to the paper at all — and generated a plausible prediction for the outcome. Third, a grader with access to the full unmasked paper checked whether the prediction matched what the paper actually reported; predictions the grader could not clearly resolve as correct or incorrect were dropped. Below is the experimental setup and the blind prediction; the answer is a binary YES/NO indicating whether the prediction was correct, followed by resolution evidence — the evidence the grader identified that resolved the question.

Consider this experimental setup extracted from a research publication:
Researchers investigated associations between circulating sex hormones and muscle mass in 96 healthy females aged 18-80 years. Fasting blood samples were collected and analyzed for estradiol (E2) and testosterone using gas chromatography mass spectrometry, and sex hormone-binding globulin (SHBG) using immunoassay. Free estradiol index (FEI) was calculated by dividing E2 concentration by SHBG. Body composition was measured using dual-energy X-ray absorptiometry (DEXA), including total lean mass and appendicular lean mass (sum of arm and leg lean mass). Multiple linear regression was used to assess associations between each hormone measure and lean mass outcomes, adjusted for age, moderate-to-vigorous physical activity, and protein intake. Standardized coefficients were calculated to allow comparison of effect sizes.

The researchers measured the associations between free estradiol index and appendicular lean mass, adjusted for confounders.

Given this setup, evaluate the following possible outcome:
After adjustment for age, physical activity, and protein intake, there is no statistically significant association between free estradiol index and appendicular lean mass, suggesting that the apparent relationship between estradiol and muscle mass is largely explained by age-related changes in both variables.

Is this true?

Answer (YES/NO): NO